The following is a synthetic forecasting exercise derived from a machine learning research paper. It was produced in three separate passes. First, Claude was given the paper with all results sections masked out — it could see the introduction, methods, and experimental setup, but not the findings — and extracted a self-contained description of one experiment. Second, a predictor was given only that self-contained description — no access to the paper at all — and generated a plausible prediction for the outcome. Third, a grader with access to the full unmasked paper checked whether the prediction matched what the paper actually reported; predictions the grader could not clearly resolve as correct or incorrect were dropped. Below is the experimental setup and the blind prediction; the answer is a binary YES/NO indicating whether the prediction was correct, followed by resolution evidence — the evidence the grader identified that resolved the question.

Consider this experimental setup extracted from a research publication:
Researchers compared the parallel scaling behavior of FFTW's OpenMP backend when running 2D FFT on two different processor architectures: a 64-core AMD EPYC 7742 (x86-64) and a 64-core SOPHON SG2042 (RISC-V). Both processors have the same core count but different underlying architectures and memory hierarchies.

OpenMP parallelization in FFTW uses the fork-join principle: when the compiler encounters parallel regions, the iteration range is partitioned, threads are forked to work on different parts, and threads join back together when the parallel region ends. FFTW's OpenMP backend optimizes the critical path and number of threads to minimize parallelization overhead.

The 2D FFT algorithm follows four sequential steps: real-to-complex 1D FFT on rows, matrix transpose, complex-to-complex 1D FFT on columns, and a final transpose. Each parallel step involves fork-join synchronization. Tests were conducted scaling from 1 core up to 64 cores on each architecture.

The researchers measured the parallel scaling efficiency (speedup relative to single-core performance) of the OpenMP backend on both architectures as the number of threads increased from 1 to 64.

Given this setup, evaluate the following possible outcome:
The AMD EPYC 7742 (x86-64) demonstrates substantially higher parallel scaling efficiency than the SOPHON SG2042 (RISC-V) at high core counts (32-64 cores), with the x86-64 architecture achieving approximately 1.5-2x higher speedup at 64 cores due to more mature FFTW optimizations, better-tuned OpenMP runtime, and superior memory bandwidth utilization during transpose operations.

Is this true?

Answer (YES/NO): NO